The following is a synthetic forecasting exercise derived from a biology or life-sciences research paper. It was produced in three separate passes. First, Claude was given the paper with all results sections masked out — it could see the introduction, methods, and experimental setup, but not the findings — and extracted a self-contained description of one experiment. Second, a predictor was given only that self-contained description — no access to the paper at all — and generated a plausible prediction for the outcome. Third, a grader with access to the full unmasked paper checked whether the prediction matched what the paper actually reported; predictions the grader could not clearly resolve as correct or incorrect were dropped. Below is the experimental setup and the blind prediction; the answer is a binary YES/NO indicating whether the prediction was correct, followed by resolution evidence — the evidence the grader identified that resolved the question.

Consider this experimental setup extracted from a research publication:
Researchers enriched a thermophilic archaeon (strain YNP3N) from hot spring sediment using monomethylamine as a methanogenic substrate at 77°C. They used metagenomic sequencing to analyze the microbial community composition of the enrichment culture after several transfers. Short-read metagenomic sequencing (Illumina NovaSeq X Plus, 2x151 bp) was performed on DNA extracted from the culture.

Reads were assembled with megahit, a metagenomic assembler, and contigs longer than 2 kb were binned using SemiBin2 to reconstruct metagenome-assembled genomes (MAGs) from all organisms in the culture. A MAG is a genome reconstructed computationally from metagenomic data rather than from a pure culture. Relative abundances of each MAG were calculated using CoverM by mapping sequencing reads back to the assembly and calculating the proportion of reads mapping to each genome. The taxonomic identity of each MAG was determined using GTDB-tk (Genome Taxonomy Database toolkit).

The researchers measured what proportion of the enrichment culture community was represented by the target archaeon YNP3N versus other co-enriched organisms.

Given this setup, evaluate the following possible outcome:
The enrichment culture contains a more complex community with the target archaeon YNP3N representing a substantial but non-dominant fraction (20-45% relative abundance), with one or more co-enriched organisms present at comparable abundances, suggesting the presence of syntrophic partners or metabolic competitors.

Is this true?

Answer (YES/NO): NO